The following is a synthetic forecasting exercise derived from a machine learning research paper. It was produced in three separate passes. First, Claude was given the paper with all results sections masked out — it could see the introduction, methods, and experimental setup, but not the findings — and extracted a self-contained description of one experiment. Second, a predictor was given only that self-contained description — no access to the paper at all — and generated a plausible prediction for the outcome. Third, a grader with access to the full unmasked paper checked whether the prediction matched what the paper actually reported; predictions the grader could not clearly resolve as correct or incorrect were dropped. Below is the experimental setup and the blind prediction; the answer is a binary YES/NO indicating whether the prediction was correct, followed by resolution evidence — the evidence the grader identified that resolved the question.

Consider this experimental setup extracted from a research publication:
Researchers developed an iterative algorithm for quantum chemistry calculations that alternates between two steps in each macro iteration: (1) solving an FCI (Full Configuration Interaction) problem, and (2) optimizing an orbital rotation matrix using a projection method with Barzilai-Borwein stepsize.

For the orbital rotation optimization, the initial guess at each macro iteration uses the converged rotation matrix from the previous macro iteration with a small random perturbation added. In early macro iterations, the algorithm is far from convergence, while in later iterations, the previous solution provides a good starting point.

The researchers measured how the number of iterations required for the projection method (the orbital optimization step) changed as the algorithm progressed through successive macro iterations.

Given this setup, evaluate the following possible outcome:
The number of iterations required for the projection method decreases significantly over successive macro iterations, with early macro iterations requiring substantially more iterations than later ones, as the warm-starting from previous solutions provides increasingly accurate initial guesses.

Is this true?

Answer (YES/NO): YES